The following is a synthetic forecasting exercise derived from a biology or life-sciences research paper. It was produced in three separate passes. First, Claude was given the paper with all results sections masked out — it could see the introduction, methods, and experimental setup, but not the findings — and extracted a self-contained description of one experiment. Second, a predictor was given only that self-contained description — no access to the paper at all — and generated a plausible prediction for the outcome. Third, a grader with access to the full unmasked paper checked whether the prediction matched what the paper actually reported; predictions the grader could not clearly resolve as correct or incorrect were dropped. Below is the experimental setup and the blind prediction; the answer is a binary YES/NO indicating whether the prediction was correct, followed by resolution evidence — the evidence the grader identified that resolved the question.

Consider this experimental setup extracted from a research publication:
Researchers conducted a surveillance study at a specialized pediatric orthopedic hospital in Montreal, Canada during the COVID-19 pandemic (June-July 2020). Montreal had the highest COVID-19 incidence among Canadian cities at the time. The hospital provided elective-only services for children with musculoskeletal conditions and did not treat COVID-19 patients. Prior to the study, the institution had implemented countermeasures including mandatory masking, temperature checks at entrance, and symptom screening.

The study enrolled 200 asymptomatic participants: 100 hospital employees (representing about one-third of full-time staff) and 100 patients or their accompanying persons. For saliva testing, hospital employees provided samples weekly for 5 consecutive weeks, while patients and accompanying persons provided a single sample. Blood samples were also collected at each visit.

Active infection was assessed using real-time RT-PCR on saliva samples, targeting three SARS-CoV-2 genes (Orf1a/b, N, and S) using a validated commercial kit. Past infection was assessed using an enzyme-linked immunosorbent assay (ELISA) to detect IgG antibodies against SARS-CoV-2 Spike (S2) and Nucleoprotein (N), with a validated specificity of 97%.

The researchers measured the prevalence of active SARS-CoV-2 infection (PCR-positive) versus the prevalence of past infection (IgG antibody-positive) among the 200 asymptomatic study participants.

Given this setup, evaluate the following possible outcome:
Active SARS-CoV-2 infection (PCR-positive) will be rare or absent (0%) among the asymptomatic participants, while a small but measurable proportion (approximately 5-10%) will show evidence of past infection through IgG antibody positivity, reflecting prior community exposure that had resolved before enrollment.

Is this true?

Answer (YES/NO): NO